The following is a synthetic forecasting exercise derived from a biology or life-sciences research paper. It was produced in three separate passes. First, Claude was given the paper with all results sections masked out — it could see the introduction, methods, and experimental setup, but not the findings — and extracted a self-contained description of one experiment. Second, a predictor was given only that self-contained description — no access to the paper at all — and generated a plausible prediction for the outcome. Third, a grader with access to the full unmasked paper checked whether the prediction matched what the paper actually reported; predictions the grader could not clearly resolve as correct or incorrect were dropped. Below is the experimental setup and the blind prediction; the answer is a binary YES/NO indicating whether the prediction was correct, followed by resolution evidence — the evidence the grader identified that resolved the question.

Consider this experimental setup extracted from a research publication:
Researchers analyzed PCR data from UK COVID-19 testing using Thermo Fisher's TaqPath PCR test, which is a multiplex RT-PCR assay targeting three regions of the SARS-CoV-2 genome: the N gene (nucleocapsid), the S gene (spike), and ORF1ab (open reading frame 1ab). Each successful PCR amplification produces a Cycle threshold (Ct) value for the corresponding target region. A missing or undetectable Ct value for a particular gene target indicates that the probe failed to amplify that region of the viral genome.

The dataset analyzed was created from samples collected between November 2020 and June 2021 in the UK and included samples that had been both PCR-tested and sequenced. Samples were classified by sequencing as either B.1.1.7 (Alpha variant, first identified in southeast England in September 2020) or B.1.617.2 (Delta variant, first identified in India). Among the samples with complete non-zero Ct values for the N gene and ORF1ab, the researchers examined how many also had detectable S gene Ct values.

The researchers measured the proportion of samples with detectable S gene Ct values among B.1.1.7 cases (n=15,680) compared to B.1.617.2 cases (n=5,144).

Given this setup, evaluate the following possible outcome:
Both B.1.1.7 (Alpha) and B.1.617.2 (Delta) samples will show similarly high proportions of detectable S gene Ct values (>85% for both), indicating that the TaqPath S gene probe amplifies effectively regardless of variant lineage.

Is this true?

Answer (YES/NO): NO